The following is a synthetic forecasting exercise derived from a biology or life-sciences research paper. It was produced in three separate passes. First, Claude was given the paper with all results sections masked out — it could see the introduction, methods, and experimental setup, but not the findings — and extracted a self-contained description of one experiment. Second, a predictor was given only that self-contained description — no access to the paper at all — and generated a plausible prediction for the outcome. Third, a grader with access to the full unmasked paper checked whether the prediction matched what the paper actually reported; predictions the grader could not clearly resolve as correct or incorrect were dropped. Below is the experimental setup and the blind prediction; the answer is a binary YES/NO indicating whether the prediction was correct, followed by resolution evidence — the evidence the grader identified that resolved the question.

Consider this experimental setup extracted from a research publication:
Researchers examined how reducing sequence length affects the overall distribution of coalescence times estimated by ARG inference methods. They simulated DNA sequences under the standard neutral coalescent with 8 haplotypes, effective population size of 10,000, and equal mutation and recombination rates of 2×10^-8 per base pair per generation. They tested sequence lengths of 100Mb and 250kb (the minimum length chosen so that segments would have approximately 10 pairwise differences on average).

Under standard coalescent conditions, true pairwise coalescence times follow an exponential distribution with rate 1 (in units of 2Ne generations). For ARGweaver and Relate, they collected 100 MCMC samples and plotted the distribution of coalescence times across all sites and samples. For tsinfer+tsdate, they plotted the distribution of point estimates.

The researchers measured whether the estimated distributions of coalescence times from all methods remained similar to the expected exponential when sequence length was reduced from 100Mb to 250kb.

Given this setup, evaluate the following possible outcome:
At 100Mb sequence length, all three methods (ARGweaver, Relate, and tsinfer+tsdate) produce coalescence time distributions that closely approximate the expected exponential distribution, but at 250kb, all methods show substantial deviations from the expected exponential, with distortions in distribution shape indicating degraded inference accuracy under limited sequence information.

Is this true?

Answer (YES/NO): NO